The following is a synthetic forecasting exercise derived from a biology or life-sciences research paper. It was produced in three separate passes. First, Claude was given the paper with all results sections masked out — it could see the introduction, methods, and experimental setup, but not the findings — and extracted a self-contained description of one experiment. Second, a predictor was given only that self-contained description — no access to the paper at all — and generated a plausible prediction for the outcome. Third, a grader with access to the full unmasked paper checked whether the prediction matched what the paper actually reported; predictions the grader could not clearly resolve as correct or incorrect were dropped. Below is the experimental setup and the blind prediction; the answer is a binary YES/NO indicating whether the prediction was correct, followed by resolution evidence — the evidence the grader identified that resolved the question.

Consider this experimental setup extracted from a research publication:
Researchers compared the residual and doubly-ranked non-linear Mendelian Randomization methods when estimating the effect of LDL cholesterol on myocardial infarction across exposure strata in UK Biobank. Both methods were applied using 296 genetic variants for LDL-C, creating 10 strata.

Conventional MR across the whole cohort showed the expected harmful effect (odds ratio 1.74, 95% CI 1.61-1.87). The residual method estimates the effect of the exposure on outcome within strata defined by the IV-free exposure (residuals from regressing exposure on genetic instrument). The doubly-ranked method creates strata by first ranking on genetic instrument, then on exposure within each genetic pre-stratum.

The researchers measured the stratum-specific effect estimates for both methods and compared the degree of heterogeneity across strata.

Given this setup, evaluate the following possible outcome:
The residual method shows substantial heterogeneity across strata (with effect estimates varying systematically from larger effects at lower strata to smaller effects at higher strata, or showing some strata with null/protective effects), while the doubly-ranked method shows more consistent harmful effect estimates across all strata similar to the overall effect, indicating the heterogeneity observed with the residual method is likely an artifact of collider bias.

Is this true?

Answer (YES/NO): NO